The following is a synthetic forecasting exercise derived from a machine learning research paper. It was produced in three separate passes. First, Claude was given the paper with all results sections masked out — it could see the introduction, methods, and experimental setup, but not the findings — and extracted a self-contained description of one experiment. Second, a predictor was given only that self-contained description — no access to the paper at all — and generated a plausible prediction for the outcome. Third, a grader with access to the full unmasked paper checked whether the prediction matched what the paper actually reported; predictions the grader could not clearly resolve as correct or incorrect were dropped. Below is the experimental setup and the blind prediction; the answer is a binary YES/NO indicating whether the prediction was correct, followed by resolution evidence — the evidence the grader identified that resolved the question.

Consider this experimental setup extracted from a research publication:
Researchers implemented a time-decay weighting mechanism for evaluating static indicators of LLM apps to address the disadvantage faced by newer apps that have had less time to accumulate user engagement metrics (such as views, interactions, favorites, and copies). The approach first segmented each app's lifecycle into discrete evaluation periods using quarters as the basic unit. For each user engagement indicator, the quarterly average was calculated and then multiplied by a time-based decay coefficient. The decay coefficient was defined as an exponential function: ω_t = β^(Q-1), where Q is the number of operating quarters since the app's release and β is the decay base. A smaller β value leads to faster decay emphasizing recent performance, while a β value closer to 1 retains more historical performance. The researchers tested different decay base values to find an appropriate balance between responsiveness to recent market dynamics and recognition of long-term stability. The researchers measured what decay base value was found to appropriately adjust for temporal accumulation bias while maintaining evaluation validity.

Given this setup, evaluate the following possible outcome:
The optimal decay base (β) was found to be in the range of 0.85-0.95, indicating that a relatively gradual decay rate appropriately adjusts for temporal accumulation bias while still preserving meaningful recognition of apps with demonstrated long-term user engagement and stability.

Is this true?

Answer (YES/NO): NO